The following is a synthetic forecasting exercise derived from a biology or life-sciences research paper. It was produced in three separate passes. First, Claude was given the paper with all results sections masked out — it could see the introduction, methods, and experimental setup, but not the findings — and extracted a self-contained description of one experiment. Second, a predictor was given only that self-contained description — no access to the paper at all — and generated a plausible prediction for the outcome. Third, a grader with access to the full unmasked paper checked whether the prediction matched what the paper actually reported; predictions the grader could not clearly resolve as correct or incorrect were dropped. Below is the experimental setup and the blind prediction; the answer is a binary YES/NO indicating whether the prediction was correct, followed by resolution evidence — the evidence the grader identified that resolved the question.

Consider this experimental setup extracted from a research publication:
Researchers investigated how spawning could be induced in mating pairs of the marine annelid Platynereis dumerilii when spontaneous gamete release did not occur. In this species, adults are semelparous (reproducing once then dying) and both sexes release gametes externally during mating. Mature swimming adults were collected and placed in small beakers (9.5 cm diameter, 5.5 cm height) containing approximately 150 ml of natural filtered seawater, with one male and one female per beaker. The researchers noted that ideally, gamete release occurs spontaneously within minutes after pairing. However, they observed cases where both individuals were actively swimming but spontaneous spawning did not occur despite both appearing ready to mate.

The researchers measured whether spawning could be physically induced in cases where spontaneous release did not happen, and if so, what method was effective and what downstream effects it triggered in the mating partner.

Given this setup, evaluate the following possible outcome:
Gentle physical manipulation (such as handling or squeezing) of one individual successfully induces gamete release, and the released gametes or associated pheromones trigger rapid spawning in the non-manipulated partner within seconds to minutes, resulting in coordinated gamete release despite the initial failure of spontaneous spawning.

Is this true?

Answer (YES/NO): YES